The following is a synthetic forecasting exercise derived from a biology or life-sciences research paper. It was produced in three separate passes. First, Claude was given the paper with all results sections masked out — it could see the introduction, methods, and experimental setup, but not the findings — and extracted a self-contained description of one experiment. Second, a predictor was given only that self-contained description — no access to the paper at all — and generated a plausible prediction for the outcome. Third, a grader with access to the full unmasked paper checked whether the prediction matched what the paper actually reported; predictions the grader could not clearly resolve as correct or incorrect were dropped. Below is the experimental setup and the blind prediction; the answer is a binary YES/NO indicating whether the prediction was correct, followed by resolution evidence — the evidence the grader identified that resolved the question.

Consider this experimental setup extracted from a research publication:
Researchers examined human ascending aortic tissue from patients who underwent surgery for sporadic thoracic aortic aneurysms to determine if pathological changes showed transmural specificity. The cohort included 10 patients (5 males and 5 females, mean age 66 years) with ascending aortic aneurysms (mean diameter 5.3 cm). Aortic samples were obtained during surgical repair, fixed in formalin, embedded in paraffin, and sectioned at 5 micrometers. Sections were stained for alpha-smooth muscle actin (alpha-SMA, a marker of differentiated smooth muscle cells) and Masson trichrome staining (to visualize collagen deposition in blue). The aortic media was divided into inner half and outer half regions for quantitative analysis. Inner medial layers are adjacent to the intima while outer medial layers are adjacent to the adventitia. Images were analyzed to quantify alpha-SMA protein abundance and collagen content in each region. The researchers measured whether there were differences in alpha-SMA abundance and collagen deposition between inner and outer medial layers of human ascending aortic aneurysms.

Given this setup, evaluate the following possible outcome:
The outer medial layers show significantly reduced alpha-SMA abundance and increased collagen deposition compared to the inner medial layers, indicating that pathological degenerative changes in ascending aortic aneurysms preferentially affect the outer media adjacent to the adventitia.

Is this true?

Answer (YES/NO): YES